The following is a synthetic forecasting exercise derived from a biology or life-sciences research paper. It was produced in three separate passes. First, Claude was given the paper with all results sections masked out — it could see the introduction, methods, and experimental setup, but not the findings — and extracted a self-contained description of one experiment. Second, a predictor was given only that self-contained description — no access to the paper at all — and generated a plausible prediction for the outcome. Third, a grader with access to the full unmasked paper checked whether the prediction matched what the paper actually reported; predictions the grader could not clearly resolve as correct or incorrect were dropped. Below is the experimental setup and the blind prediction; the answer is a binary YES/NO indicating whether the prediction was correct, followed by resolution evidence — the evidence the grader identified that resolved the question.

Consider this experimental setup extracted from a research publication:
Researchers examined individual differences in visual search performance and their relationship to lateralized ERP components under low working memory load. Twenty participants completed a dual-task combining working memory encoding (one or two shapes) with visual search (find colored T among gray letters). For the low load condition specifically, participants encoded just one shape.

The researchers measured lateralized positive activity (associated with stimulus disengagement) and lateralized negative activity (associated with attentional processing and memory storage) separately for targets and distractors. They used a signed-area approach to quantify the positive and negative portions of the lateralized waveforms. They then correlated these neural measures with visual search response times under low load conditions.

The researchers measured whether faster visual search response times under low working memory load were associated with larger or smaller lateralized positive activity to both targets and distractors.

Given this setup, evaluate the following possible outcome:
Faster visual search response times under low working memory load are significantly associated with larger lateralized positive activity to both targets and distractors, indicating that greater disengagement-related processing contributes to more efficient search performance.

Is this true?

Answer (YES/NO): YES